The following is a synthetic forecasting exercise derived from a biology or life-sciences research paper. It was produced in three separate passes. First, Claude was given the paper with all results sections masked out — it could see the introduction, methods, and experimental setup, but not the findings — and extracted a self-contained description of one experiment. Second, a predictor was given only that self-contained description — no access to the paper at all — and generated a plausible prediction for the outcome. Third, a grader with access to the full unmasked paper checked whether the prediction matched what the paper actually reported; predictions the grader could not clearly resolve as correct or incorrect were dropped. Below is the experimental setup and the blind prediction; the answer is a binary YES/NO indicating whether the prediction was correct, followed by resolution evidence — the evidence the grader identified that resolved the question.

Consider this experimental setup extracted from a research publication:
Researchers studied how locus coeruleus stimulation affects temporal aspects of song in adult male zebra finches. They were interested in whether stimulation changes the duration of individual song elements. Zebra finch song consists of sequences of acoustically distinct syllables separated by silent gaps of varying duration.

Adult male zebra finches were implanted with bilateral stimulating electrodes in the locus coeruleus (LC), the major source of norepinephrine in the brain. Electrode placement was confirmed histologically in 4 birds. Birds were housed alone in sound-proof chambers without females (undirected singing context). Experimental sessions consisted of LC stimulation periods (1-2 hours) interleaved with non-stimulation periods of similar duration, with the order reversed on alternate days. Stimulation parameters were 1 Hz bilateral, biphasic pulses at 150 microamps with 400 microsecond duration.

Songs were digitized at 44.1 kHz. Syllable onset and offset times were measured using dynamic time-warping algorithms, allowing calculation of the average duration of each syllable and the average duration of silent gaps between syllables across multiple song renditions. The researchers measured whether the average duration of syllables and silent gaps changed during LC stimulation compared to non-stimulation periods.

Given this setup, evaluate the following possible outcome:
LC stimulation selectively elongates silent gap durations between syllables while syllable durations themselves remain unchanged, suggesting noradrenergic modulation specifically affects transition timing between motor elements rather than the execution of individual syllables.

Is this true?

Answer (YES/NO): NO